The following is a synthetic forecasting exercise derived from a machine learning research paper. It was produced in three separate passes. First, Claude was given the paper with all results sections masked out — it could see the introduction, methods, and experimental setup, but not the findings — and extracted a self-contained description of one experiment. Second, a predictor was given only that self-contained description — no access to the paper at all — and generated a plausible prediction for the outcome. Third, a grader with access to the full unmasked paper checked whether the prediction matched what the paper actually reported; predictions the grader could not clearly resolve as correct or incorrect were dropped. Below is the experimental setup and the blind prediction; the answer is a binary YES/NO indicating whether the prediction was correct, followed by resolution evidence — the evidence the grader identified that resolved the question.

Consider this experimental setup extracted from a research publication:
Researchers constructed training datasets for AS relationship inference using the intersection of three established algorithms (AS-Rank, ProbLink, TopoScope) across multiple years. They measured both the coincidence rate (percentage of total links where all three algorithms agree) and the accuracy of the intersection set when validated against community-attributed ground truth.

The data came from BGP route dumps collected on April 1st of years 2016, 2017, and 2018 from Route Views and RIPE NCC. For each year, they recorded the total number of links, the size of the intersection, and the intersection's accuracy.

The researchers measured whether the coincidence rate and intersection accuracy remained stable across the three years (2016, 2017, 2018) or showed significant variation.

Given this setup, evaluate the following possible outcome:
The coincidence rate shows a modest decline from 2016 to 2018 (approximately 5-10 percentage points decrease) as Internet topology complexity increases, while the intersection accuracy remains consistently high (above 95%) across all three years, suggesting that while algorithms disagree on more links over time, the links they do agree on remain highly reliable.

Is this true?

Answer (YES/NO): NO